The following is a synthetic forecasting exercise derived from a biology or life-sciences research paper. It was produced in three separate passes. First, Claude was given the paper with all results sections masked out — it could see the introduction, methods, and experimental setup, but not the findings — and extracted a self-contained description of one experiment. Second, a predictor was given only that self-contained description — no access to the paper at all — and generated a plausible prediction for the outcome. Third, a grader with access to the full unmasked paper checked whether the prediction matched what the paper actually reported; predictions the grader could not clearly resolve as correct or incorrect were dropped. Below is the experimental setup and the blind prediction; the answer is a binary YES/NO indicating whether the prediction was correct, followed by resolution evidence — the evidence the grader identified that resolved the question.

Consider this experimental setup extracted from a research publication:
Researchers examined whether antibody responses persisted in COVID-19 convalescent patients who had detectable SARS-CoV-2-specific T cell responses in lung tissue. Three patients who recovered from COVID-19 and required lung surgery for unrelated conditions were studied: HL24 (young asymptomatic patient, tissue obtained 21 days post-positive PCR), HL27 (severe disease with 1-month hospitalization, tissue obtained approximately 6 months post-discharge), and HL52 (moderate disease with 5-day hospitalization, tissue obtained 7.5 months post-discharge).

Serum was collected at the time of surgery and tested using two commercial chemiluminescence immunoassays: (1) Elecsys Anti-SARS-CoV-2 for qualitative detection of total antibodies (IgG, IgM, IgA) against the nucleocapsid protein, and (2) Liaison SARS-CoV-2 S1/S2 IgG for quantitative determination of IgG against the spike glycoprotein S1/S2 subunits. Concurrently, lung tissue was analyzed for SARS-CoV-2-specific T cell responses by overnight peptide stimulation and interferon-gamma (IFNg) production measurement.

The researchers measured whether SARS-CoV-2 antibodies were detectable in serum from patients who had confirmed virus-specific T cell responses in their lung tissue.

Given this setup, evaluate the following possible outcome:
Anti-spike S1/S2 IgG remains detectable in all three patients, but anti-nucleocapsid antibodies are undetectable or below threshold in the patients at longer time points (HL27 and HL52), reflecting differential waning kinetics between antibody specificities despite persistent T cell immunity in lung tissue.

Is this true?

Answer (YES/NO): NO